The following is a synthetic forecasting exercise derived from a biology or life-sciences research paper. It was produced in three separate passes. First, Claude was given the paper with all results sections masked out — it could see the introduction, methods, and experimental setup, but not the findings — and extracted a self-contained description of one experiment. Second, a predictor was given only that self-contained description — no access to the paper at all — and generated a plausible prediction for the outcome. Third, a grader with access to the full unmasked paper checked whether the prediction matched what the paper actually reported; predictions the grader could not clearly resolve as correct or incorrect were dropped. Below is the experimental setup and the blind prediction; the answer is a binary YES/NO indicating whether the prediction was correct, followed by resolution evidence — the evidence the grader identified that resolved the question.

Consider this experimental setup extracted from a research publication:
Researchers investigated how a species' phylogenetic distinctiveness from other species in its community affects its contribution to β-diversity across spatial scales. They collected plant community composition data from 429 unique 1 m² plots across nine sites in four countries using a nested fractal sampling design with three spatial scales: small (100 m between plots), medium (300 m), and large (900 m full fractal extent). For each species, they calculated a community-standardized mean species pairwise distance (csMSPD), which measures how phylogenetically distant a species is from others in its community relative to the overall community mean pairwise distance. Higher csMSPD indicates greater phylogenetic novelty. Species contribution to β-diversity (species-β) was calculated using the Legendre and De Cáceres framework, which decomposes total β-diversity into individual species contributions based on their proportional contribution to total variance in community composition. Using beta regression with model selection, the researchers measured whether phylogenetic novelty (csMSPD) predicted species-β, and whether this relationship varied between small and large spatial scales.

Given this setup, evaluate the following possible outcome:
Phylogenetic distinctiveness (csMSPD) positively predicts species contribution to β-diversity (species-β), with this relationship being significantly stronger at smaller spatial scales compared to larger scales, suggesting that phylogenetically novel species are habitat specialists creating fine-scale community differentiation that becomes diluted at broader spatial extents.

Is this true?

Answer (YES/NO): NO